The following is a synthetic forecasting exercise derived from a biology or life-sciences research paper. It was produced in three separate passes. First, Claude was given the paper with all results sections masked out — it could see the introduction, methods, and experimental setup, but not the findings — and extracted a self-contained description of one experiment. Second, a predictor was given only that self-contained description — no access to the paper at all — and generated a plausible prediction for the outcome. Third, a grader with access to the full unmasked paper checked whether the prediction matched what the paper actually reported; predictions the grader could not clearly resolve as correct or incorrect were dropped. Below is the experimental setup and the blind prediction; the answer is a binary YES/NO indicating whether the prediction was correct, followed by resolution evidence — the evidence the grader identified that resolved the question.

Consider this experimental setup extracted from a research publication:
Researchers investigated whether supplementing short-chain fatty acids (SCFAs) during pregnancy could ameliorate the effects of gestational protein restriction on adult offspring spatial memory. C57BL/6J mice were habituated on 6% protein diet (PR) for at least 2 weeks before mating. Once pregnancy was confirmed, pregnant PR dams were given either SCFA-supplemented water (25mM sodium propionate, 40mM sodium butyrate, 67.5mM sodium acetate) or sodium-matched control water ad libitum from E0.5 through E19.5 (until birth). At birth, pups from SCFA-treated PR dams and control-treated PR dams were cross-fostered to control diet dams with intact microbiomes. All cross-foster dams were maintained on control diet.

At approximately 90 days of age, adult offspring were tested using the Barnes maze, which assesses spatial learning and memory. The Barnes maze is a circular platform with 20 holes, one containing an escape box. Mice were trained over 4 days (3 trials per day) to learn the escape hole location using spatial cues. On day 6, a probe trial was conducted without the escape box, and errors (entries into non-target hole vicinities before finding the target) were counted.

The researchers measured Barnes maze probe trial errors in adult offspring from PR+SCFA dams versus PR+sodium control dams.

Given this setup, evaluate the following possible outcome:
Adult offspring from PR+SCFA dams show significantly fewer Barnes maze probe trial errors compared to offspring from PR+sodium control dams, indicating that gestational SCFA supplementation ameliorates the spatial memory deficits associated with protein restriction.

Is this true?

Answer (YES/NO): NO